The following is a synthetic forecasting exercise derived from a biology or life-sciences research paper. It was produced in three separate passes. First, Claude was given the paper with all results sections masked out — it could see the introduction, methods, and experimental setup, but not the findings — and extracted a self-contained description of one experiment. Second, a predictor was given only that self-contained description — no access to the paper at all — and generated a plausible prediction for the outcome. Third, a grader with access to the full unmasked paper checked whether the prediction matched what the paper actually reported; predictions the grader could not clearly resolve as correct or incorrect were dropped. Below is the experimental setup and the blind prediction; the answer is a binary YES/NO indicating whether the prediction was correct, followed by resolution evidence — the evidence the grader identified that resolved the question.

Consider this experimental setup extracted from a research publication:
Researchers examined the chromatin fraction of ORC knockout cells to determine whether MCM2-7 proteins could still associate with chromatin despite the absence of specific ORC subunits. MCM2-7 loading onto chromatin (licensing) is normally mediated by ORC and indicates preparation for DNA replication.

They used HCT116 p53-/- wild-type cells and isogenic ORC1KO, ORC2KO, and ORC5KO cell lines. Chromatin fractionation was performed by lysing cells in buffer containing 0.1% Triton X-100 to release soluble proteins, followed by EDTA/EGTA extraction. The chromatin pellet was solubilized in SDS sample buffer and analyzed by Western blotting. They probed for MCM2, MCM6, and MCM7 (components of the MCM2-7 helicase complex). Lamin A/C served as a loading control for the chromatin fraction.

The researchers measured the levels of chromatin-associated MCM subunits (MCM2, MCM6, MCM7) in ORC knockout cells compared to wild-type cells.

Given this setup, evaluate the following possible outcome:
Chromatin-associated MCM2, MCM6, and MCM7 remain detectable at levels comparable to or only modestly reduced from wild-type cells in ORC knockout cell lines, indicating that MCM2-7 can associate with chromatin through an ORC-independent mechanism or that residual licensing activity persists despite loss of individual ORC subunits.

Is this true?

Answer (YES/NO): YES